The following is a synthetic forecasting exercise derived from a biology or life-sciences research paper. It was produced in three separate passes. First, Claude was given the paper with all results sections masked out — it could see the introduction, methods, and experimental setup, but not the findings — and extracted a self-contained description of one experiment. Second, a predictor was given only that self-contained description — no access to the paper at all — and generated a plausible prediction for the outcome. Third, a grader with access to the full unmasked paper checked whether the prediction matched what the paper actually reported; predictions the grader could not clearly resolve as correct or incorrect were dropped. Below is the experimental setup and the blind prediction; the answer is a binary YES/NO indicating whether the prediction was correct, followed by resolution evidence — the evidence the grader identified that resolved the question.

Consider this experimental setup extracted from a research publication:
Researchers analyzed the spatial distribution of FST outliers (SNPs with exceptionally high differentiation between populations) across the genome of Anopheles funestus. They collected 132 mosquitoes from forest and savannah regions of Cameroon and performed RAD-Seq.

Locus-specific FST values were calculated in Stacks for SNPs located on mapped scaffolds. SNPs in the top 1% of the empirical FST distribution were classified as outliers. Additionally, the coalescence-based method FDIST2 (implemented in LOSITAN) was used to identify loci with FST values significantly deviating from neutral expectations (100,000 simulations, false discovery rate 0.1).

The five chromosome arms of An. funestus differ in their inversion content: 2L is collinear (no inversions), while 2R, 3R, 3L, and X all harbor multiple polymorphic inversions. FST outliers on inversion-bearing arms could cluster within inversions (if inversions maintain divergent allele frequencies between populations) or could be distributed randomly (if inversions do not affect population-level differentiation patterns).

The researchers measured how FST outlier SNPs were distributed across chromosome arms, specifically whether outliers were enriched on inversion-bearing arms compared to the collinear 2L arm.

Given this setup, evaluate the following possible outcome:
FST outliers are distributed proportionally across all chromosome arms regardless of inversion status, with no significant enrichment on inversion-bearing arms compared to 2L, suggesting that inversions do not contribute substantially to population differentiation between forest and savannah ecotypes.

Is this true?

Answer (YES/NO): NO